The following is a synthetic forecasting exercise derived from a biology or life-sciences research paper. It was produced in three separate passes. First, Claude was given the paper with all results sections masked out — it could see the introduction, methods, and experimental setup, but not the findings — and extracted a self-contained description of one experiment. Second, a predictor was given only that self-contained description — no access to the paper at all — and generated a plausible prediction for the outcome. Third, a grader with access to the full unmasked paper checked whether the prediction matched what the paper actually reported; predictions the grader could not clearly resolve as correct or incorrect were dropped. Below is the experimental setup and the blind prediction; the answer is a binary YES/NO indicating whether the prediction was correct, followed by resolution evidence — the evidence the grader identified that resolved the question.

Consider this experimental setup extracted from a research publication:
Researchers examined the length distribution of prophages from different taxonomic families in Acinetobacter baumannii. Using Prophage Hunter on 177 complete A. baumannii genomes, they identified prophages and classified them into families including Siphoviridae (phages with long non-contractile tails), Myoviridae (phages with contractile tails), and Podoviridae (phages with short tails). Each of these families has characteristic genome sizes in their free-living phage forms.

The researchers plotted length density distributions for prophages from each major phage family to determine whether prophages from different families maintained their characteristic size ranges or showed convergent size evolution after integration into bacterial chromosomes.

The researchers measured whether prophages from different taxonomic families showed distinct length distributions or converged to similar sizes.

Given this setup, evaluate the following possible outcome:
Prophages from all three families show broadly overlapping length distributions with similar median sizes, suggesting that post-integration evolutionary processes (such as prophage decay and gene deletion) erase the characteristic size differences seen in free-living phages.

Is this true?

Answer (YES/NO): NO